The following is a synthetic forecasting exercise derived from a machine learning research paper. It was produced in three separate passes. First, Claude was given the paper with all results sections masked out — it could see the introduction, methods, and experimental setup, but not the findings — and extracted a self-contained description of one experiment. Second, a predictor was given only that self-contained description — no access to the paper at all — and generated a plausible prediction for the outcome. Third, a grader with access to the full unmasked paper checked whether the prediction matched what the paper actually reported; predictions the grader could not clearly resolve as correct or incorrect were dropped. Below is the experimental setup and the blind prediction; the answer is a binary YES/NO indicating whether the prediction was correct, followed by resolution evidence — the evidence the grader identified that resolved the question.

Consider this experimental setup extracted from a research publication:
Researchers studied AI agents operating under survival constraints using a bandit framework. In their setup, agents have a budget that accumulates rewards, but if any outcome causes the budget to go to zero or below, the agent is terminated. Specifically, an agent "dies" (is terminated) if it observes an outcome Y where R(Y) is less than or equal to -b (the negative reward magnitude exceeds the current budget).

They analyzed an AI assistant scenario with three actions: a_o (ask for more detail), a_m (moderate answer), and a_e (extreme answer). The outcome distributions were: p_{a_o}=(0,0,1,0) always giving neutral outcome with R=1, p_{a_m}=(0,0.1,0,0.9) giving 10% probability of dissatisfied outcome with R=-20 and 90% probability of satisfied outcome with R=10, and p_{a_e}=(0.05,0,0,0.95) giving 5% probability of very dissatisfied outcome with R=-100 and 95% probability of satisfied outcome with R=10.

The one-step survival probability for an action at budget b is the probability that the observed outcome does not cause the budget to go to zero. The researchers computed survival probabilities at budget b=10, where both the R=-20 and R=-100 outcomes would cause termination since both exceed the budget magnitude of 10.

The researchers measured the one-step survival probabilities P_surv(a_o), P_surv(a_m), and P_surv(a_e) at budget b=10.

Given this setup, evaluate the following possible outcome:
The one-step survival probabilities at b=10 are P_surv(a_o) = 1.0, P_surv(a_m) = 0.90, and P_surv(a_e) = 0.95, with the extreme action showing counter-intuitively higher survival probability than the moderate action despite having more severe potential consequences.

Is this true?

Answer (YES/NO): YES